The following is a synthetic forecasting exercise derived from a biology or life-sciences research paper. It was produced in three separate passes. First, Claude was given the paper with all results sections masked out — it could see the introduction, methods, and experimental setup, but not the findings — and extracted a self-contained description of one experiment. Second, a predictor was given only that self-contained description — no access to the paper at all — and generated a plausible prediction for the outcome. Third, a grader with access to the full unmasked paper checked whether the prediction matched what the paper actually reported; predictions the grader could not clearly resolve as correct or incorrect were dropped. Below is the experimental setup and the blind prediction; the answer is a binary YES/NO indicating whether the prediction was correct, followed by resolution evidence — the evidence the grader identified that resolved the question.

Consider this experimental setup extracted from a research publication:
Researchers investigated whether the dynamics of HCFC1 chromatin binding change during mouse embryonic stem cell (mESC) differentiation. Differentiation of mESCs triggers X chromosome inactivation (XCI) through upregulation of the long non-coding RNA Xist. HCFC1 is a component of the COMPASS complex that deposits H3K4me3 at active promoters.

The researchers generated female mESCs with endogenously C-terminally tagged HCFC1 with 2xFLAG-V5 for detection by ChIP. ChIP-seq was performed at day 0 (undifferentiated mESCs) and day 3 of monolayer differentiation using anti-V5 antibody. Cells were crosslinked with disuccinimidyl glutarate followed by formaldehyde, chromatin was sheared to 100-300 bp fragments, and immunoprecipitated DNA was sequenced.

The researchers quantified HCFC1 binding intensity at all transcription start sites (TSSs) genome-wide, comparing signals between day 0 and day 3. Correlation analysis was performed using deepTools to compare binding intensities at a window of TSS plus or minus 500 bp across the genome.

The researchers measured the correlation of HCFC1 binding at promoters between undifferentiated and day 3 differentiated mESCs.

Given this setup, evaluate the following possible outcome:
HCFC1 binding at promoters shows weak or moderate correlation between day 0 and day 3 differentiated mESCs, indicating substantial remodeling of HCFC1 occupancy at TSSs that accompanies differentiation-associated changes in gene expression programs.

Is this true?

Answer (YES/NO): NO